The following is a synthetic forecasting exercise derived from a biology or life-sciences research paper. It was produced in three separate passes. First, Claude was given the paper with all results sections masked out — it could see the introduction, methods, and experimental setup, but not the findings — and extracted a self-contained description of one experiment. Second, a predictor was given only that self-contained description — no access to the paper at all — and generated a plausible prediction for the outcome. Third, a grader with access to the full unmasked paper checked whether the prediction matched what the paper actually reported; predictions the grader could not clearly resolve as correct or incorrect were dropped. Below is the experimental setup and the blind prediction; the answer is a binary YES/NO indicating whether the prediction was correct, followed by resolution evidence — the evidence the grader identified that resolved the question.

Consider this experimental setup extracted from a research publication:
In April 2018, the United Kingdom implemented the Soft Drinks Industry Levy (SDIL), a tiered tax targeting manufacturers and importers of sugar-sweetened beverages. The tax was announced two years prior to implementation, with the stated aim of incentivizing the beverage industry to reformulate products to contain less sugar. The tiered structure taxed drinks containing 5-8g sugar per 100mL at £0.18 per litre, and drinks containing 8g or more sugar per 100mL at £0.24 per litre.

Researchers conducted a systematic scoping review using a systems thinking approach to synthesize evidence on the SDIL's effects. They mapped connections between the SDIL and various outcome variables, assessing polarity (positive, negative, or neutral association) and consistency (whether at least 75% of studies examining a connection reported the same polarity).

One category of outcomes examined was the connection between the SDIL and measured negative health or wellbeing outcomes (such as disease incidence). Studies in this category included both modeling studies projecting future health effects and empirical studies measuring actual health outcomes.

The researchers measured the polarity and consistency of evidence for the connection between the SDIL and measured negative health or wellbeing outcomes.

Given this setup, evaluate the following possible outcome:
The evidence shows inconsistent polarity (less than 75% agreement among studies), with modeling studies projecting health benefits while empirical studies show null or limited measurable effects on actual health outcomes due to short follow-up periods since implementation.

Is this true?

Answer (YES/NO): YES